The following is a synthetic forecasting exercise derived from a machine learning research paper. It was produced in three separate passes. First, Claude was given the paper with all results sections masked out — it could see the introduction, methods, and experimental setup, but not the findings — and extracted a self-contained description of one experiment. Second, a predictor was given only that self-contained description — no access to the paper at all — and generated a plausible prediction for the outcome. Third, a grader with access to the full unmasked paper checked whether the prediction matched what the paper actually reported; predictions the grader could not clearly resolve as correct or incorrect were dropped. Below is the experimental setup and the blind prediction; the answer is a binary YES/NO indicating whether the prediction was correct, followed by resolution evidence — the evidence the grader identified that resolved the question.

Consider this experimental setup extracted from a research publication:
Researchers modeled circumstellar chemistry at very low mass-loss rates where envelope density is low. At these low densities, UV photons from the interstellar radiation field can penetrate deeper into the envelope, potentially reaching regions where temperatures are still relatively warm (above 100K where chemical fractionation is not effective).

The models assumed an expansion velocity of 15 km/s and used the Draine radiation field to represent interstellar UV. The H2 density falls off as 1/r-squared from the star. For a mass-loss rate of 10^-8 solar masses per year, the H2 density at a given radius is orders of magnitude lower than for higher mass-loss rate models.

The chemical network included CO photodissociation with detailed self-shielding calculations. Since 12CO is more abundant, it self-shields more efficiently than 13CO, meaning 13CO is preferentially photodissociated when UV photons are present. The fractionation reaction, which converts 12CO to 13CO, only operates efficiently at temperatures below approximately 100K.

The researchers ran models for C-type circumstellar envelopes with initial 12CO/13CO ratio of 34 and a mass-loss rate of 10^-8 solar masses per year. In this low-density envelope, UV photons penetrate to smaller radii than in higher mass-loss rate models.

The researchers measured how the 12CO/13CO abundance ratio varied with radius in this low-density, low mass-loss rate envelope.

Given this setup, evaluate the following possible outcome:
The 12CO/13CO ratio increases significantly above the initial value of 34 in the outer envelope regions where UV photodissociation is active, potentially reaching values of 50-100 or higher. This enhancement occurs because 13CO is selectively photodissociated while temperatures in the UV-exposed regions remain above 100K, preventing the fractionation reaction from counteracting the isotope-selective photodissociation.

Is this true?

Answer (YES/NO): NO